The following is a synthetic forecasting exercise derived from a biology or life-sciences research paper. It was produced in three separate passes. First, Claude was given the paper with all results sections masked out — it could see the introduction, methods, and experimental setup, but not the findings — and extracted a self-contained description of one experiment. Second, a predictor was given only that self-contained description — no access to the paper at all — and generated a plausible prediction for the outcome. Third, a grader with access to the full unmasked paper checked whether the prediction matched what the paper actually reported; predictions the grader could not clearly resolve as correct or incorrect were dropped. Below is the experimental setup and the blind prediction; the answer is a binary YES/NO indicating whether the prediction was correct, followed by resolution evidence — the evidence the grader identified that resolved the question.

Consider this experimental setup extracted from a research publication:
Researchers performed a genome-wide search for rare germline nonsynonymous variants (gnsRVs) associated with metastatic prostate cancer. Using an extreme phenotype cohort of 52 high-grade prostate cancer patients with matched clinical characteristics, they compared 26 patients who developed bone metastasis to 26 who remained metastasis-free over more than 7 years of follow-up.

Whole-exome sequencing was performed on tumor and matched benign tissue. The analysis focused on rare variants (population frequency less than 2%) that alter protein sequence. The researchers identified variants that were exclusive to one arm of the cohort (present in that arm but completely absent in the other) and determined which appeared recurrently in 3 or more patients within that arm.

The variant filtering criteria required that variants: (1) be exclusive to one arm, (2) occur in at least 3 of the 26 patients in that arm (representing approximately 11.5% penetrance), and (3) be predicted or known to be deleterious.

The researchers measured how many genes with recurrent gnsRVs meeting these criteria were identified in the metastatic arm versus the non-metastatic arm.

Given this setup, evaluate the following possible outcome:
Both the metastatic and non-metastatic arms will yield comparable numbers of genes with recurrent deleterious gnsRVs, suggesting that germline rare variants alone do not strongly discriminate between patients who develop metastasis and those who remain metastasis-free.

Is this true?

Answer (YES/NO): NO